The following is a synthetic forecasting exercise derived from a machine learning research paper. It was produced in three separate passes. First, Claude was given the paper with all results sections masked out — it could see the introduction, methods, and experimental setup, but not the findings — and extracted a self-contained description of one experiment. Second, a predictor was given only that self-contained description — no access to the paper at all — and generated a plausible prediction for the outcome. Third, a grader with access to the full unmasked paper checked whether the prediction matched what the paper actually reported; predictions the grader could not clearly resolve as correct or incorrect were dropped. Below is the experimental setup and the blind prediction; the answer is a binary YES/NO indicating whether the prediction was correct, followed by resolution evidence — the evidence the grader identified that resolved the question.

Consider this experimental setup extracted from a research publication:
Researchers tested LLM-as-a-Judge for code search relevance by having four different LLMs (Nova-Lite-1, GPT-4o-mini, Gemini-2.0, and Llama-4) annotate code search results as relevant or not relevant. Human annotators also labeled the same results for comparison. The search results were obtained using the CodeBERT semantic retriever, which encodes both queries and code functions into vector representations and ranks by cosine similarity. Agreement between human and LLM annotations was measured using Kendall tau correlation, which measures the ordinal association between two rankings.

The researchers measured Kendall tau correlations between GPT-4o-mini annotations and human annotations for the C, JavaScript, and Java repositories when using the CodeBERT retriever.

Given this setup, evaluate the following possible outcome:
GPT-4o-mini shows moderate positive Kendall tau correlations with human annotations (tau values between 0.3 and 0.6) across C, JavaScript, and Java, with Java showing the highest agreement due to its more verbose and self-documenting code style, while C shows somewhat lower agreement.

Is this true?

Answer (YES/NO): NO